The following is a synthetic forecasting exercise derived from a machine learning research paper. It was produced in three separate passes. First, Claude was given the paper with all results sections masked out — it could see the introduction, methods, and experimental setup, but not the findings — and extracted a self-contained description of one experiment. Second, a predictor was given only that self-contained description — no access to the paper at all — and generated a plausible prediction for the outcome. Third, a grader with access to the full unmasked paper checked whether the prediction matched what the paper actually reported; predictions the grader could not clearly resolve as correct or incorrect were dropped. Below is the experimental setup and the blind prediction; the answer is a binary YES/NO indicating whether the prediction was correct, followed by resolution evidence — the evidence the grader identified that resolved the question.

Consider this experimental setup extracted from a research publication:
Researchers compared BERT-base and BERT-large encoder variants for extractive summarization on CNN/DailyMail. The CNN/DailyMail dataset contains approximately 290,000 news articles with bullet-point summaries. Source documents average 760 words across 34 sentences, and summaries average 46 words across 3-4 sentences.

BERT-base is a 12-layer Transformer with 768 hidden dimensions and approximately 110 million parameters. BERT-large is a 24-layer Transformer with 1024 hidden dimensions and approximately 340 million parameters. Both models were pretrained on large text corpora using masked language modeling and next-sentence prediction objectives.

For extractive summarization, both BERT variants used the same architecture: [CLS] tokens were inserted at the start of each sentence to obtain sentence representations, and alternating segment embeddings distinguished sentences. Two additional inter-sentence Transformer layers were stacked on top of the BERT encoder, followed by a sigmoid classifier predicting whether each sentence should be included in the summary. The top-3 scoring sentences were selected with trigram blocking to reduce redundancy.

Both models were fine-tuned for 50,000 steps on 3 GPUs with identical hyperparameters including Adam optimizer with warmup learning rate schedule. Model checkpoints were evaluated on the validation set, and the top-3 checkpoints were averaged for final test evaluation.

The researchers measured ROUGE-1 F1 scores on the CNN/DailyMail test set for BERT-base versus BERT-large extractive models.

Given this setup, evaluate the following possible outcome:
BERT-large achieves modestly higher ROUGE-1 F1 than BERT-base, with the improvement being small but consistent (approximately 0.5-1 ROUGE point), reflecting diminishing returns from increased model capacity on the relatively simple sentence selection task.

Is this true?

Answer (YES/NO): YES